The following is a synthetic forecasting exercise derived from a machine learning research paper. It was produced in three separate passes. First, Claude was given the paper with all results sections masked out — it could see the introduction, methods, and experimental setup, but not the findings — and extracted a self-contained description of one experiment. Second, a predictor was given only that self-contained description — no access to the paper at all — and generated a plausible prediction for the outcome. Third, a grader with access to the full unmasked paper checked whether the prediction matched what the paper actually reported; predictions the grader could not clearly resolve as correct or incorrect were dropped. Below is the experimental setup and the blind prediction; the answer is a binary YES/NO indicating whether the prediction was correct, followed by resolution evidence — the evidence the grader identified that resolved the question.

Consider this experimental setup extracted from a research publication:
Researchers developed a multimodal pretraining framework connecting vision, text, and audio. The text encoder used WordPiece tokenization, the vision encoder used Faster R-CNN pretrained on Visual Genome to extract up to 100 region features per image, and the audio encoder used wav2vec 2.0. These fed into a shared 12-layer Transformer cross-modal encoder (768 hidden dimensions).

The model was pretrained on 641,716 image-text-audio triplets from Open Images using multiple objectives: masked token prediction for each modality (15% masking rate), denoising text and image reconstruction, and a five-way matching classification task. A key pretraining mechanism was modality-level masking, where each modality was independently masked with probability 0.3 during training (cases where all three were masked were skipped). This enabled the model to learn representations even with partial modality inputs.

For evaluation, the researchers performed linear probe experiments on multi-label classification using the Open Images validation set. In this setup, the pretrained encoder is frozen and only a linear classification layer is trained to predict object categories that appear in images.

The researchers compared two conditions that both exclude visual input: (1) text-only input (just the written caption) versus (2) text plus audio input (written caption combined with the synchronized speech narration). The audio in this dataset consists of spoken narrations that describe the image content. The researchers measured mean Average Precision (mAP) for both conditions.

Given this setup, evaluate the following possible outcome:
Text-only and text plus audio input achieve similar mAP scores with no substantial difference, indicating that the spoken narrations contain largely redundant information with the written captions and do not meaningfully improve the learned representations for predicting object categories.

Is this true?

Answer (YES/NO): NO